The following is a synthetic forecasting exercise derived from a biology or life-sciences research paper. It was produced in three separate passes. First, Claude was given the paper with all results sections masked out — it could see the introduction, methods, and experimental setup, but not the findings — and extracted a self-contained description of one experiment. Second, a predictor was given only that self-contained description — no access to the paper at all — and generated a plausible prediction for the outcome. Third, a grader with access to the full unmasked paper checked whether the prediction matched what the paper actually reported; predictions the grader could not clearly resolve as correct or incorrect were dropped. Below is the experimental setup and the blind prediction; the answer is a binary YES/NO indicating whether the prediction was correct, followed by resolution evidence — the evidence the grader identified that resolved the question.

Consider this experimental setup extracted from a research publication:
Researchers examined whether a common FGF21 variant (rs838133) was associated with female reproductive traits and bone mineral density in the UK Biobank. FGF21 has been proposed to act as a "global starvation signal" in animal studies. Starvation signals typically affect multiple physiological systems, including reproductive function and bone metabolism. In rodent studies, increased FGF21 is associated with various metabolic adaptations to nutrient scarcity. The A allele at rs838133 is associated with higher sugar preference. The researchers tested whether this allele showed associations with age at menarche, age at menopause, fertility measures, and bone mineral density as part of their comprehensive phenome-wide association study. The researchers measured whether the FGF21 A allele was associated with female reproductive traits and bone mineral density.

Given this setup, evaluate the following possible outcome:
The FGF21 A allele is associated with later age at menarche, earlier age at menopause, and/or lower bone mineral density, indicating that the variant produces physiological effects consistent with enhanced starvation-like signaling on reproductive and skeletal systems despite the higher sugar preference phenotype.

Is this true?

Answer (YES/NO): NO